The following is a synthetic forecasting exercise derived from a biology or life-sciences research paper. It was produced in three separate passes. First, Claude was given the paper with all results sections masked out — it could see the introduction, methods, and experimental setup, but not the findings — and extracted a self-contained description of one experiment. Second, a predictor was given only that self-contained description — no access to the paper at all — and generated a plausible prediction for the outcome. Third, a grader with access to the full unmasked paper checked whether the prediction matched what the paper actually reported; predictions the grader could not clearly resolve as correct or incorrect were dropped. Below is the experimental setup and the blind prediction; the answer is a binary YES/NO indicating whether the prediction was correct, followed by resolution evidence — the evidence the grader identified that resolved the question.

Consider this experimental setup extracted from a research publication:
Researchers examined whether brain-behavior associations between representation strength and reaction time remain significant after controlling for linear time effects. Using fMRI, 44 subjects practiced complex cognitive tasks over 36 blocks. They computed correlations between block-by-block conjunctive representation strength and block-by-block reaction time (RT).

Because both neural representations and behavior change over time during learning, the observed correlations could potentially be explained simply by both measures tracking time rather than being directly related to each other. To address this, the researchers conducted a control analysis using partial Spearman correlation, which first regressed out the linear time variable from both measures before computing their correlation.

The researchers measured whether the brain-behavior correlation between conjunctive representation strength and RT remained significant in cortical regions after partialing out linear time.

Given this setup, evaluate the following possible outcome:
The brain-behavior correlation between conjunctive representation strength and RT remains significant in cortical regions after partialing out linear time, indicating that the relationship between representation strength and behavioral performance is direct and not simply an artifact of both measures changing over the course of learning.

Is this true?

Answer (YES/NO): YES